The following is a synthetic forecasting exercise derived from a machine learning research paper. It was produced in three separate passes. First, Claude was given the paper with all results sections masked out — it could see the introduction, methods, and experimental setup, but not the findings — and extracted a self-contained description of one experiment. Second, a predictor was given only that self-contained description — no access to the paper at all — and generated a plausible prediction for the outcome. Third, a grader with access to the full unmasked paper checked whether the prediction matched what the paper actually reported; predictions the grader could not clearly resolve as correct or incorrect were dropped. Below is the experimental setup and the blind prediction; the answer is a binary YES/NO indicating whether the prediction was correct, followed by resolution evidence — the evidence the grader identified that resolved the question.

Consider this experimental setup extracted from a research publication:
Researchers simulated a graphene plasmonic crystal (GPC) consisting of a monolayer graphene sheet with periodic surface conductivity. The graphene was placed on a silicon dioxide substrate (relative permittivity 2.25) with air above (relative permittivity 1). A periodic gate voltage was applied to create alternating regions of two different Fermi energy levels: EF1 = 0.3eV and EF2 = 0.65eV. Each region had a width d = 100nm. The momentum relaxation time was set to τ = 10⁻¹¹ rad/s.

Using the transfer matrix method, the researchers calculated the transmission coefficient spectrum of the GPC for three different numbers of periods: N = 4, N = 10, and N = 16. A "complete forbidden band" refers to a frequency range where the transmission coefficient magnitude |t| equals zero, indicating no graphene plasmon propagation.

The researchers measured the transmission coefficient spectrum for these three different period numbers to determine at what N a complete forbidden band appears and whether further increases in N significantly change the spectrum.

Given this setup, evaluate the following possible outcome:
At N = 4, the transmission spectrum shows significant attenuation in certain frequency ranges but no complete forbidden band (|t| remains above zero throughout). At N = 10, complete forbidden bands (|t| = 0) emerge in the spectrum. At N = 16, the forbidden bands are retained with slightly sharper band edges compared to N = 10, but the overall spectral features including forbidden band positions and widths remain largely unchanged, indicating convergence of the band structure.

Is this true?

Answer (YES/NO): YES